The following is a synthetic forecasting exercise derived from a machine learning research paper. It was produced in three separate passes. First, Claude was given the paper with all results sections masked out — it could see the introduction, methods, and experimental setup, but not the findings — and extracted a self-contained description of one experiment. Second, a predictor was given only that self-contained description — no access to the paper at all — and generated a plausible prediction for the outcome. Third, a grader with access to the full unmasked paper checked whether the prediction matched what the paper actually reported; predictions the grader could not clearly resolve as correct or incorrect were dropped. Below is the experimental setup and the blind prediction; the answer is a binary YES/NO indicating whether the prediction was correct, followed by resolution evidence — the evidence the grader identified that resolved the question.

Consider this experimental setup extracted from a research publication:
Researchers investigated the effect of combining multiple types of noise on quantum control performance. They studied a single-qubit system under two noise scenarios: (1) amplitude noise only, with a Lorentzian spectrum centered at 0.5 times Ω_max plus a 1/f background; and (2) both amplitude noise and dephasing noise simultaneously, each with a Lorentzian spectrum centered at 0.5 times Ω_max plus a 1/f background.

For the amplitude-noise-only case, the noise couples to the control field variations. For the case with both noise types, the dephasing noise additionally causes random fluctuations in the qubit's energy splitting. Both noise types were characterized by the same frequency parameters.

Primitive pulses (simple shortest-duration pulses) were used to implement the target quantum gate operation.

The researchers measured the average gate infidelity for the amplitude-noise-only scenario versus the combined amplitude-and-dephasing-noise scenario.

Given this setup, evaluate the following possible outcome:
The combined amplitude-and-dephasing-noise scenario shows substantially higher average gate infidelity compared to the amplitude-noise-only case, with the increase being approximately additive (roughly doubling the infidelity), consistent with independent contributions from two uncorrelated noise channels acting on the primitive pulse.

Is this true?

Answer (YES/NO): NO